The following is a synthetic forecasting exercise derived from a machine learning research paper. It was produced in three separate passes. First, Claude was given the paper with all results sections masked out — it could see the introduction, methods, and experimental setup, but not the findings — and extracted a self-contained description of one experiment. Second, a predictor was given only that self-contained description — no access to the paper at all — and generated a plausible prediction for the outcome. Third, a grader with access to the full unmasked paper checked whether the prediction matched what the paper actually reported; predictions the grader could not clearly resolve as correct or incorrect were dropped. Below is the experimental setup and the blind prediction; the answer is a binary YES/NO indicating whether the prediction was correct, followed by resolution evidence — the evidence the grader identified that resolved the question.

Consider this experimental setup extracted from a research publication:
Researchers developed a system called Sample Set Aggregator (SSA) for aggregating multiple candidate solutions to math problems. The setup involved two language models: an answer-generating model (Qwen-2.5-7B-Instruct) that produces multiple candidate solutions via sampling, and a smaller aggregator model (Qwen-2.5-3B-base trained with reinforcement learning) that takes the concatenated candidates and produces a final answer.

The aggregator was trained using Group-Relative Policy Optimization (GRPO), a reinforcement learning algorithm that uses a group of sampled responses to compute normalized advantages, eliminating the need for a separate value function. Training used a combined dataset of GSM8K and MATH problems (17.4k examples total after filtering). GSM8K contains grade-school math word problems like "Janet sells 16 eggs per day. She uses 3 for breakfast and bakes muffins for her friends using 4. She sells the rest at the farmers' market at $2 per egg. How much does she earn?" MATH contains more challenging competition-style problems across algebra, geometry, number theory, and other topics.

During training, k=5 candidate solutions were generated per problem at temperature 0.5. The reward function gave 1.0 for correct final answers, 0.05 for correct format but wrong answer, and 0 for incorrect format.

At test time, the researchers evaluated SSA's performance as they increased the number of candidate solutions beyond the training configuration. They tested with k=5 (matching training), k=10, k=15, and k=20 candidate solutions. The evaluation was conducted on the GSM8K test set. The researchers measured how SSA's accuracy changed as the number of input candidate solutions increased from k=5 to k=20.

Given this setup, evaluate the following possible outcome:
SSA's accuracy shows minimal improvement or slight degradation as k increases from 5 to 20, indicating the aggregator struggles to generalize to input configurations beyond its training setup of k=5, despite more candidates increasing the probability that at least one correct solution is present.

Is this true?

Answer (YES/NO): YES